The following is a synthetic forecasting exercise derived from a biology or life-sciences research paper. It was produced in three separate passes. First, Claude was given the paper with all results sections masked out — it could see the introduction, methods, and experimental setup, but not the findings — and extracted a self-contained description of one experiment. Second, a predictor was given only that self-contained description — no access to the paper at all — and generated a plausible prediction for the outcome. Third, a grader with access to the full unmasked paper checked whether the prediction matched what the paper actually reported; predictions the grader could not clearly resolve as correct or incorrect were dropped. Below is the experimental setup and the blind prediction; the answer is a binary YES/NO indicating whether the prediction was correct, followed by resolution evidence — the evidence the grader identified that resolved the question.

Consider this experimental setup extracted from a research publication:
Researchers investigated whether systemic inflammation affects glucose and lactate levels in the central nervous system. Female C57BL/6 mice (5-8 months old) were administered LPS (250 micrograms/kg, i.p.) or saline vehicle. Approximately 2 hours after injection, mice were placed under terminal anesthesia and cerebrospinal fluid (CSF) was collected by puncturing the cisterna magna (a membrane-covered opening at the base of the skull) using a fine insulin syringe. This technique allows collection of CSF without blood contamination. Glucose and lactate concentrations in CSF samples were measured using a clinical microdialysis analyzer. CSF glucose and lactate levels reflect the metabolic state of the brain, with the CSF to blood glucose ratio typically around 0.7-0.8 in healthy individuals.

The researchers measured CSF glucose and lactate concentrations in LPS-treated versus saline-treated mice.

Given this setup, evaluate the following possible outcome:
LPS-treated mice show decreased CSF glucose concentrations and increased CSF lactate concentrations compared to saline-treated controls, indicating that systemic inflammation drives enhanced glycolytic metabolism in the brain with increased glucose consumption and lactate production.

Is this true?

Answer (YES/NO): NO